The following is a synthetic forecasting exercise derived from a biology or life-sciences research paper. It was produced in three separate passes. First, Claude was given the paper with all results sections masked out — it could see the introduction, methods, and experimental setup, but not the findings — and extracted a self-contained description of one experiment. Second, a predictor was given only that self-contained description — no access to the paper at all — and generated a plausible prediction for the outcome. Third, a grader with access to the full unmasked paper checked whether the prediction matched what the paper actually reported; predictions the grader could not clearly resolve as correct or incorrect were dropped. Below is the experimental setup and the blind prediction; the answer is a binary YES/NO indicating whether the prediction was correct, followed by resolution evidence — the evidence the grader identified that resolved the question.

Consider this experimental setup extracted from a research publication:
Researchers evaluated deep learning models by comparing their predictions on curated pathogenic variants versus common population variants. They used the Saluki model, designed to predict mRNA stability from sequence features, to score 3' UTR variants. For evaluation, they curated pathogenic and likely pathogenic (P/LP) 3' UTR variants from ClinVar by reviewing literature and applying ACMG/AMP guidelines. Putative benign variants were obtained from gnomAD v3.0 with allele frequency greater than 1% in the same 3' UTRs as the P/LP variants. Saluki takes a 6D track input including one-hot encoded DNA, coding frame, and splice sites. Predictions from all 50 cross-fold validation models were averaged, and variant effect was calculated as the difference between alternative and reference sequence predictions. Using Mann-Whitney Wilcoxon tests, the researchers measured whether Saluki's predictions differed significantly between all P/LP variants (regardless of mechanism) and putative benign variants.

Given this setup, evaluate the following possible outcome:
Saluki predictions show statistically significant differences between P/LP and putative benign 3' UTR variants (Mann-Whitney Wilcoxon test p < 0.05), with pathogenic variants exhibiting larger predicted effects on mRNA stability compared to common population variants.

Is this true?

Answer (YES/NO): YES